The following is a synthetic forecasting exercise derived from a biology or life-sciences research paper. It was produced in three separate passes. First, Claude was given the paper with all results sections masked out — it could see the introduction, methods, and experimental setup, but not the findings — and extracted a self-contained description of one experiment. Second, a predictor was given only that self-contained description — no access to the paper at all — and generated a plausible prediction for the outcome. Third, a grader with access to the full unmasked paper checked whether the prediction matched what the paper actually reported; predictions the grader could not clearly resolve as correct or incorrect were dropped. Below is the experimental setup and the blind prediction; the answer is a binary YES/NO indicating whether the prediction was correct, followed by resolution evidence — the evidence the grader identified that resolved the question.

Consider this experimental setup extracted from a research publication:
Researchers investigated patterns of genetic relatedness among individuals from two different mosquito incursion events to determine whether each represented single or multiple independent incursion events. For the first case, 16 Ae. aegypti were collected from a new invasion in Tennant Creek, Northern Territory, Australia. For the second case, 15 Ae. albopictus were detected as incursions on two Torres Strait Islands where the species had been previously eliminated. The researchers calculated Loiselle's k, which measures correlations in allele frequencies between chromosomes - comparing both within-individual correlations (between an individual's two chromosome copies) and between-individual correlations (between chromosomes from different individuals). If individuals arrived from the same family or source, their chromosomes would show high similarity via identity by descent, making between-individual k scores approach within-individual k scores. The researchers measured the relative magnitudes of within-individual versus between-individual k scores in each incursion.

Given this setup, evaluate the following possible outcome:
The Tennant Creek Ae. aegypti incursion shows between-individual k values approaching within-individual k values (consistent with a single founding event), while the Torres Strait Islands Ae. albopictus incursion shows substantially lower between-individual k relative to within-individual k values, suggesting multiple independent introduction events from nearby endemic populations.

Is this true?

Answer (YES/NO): YES